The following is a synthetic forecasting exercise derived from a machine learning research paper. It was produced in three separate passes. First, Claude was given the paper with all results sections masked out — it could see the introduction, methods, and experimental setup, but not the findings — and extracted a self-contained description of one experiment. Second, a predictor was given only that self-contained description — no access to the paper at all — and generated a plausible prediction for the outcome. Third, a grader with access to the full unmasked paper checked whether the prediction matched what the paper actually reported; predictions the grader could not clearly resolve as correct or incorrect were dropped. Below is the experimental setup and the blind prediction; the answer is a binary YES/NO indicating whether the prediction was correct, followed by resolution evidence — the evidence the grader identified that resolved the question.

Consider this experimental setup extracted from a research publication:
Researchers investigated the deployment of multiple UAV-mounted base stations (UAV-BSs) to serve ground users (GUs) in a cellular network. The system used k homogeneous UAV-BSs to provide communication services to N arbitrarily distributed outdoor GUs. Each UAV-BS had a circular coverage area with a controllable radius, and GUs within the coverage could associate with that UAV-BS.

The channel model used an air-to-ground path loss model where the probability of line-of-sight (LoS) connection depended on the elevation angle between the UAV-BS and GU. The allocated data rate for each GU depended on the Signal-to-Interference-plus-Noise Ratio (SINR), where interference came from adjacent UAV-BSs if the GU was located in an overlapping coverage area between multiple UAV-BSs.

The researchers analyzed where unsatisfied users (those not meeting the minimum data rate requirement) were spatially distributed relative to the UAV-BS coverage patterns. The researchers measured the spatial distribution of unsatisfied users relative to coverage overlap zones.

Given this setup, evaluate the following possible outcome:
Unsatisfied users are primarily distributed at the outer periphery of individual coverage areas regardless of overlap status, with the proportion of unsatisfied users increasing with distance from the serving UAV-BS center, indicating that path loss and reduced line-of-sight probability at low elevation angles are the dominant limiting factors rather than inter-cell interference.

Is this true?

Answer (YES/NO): NO